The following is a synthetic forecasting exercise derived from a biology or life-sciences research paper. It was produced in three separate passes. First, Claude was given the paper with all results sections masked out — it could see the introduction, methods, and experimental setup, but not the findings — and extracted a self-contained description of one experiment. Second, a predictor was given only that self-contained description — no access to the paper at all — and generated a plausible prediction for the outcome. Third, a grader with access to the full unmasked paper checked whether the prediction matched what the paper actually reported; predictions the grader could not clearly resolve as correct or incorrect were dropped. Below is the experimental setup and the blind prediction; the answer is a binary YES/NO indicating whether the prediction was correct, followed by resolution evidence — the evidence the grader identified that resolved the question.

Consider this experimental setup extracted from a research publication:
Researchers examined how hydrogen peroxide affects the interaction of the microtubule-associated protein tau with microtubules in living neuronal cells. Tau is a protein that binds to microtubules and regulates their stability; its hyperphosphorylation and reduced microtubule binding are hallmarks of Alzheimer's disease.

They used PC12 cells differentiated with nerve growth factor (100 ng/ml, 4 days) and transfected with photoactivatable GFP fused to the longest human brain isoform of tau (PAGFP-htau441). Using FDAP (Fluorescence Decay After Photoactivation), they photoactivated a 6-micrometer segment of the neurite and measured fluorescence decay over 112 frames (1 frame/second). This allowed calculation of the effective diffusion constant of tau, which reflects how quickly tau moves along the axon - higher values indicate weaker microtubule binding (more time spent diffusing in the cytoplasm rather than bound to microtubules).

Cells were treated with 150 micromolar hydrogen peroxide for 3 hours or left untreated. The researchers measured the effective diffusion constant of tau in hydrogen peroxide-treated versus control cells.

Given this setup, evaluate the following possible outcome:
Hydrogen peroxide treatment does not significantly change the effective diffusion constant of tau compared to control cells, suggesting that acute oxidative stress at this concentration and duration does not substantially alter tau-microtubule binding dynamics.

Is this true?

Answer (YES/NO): YES